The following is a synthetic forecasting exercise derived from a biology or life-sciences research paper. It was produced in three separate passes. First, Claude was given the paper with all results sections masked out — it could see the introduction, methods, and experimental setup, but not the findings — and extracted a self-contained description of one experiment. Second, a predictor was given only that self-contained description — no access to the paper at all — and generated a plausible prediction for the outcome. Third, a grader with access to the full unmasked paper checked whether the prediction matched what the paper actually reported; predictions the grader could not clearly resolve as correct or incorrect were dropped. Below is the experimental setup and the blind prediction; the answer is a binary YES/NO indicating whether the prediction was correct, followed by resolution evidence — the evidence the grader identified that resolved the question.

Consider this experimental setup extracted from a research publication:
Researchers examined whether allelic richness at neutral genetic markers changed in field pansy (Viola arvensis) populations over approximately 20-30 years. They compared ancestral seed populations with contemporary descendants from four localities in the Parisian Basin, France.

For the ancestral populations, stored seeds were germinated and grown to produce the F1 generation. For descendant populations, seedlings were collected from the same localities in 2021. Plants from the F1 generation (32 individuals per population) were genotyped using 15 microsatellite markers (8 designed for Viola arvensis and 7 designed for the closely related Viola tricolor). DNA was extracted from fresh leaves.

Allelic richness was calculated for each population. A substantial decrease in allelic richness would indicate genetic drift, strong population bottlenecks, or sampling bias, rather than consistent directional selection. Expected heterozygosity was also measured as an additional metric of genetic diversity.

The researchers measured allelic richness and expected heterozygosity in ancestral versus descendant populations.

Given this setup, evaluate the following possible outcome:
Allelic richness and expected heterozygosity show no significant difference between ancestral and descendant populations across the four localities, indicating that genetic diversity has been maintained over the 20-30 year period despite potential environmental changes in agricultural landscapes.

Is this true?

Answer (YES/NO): YES